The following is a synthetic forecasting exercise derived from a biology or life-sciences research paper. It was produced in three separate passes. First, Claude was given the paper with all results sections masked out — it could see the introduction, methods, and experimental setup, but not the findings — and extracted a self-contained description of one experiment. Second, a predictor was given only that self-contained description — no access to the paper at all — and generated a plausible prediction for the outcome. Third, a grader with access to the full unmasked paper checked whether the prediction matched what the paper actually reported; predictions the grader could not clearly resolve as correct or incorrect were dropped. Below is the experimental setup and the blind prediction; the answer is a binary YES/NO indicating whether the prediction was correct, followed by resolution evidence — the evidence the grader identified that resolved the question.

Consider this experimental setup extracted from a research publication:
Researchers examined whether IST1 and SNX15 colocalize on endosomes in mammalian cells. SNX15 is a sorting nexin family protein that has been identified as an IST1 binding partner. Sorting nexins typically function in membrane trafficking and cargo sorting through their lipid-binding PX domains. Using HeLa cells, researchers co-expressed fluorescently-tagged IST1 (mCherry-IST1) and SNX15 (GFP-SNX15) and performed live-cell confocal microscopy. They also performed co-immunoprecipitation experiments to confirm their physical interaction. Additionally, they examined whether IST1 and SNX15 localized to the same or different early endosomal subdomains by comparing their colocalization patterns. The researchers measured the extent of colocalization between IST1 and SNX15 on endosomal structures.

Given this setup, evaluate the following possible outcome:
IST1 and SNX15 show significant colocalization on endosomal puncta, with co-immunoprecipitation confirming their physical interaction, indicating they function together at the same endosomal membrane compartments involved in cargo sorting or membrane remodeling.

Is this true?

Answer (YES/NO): NO